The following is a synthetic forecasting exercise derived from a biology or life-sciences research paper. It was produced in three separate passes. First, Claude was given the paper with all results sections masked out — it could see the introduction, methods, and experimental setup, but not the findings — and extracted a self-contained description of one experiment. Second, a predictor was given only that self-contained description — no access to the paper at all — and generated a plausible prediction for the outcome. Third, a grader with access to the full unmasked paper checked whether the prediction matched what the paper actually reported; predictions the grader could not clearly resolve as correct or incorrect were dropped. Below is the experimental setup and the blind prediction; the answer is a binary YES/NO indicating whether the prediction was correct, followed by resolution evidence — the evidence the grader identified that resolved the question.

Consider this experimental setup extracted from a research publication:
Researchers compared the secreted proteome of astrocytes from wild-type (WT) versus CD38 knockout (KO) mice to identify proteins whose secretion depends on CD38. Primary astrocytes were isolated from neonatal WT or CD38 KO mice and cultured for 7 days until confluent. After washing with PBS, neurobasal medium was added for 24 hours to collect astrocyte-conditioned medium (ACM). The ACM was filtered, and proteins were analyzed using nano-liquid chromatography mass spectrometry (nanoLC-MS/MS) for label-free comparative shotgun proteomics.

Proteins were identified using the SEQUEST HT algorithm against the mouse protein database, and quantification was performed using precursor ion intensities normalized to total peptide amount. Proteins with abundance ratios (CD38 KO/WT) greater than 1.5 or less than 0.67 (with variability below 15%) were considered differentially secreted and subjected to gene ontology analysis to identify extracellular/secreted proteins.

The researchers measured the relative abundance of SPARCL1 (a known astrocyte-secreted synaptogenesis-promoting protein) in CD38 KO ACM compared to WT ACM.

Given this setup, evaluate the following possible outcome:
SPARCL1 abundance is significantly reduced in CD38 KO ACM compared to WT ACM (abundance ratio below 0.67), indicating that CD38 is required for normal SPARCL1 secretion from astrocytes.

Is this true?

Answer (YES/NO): YES